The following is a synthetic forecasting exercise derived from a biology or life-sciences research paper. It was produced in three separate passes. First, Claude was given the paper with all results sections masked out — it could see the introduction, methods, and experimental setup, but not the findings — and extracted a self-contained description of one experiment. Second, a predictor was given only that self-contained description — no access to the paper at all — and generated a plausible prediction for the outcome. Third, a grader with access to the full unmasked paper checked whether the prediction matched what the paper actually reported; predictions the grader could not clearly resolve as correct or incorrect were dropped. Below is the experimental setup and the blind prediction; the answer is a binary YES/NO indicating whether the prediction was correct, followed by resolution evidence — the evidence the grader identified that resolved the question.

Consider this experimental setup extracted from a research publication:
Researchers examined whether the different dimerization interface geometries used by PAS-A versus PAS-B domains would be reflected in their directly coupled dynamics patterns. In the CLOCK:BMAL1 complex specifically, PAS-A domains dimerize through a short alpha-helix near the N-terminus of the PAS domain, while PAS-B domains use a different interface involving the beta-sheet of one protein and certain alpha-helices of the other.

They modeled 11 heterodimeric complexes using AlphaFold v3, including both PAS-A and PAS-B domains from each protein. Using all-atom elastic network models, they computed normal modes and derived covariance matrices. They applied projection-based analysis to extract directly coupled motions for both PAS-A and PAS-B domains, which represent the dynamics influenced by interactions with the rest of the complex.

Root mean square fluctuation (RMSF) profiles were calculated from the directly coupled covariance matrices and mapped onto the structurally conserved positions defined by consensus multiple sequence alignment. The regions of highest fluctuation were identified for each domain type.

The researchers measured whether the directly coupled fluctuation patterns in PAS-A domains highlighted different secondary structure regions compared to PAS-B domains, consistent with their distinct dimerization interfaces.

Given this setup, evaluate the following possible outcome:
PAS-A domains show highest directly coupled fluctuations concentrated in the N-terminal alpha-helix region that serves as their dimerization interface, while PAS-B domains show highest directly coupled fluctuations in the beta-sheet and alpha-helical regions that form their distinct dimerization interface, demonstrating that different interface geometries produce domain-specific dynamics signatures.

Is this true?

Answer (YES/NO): NO